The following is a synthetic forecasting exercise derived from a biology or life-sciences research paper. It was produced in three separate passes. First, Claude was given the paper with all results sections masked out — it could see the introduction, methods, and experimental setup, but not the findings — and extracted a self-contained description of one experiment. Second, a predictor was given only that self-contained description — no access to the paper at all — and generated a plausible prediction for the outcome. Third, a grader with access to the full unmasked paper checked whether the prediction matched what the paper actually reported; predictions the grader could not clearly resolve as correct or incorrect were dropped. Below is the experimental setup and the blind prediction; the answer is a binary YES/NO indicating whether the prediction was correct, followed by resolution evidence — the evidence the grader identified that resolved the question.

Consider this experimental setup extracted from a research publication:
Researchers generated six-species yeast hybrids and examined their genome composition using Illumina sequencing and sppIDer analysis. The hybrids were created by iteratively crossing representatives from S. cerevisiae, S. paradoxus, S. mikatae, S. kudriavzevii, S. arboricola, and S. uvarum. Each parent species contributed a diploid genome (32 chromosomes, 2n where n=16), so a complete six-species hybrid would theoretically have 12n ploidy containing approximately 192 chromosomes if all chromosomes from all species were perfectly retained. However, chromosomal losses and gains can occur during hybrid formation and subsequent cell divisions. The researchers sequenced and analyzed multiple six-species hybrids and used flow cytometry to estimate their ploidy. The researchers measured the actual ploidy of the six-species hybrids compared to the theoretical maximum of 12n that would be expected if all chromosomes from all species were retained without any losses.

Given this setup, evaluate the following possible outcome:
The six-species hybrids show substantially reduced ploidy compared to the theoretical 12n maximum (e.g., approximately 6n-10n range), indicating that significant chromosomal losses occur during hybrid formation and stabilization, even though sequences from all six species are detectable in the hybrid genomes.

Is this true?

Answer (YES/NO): YES